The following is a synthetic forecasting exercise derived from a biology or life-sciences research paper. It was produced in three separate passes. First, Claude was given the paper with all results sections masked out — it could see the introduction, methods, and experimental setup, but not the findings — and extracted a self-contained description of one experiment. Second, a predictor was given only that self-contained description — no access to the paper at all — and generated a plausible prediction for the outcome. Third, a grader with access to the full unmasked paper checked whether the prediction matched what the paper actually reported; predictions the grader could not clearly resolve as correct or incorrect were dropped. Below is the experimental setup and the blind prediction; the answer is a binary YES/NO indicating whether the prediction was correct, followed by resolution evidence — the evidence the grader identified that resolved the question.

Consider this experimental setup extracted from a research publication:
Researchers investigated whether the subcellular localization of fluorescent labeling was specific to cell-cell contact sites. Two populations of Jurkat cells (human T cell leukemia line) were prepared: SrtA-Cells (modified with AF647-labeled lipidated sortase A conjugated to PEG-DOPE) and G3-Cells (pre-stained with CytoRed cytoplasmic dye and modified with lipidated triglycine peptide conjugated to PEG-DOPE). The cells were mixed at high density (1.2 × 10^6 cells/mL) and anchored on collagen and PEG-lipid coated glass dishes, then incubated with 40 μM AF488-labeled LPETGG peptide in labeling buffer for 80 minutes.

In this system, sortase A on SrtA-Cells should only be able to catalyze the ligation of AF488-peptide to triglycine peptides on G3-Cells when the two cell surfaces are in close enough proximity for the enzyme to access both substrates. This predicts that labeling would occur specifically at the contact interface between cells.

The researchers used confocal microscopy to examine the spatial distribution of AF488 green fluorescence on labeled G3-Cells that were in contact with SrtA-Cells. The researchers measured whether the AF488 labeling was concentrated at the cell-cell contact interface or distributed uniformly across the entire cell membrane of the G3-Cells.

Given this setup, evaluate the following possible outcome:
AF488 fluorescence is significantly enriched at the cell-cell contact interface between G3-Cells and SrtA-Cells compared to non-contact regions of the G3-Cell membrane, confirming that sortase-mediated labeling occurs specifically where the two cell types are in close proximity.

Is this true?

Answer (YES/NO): NO